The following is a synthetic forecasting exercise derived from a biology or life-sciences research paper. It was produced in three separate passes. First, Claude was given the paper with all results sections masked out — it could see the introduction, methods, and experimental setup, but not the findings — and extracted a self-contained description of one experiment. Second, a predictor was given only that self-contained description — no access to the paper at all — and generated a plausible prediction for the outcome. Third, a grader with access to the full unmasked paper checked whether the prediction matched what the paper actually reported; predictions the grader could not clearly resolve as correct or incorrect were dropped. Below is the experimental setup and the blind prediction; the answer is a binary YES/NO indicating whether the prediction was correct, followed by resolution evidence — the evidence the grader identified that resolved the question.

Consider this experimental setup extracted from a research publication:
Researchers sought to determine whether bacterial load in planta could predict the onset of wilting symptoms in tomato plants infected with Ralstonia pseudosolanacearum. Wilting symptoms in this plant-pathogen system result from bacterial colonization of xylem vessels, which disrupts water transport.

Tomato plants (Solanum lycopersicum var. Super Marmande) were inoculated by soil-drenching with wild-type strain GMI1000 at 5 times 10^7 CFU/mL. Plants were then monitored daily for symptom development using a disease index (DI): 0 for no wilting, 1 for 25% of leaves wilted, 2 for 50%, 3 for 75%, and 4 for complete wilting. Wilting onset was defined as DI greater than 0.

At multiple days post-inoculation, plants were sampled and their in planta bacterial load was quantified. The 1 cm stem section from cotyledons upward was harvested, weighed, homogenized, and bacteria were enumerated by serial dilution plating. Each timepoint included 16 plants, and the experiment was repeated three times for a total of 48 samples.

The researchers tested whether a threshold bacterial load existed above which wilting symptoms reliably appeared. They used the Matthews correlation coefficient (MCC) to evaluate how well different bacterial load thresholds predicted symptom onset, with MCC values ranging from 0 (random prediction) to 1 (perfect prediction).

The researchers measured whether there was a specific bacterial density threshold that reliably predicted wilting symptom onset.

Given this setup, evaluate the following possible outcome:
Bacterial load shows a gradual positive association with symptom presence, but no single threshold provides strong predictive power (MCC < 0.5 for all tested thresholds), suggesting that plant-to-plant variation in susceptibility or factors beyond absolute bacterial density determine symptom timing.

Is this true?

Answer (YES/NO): NO